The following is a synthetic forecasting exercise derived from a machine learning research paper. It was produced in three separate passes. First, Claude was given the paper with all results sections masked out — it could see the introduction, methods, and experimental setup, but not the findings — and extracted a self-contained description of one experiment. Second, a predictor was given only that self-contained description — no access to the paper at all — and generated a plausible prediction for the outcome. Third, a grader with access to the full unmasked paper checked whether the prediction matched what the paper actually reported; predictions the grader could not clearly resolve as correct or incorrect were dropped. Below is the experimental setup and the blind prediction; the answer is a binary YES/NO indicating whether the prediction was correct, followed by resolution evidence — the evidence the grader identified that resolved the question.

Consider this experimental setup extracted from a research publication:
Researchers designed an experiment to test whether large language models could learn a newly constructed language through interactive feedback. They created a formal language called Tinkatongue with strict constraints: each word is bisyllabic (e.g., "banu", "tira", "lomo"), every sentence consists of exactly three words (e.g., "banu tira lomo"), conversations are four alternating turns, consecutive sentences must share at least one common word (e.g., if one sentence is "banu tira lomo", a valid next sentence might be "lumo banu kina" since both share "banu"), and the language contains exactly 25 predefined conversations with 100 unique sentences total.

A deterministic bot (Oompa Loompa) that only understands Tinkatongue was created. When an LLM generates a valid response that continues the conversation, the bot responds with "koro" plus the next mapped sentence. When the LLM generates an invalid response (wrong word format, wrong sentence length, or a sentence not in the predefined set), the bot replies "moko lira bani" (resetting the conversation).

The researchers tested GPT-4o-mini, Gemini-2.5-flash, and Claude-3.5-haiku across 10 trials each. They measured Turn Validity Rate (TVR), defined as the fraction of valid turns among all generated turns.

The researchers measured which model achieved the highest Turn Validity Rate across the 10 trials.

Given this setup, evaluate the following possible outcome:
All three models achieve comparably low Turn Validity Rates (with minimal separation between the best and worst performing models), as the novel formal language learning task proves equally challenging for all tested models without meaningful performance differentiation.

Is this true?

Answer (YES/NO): NO